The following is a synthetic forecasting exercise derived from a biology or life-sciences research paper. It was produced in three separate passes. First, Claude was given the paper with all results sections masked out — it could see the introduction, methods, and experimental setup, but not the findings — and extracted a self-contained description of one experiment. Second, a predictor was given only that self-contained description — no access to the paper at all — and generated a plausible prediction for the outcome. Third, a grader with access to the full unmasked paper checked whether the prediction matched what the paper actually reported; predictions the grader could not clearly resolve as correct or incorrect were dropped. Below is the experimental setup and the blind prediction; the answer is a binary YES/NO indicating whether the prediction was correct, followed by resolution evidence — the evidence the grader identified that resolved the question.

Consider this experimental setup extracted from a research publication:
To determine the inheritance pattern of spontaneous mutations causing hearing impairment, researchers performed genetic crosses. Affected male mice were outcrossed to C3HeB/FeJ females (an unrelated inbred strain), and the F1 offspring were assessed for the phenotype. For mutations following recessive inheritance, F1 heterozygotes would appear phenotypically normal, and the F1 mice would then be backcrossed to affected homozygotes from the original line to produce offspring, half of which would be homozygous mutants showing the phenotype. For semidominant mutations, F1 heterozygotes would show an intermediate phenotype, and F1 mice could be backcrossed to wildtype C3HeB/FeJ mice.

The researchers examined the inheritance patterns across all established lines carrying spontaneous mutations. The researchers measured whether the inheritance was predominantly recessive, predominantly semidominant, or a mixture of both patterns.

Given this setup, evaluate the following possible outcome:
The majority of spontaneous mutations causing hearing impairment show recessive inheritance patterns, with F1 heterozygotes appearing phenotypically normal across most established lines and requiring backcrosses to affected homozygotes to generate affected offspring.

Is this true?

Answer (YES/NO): YES